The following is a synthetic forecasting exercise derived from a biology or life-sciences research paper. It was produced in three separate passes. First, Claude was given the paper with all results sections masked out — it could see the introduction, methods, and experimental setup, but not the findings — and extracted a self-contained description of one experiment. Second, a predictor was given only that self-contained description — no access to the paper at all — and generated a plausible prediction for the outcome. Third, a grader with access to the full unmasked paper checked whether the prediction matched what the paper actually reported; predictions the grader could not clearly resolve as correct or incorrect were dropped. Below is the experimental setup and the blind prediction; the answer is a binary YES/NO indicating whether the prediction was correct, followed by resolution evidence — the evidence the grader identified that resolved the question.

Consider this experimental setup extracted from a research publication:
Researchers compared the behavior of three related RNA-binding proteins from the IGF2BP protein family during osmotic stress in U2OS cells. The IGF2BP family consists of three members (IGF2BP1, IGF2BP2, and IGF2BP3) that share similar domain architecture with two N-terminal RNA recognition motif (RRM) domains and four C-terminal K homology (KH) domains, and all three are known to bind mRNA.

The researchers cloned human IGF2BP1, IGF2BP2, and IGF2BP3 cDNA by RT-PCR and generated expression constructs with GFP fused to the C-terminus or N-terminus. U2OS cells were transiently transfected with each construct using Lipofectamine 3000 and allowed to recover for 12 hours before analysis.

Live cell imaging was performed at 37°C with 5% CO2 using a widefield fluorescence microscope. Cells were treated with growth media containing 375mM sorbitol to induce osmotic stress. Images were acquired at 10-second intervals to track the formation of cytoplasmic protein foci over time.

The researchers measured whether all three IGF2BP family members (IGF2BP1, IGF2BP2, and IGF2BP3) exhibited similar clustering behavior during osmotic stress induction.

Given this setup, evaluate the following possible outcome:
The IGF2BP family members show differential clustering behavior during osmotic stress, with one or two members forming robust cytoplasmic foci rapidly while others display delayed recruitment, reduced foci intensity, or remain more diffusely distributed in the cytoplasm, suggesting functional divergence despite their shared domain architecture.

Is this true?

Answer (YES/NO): NO